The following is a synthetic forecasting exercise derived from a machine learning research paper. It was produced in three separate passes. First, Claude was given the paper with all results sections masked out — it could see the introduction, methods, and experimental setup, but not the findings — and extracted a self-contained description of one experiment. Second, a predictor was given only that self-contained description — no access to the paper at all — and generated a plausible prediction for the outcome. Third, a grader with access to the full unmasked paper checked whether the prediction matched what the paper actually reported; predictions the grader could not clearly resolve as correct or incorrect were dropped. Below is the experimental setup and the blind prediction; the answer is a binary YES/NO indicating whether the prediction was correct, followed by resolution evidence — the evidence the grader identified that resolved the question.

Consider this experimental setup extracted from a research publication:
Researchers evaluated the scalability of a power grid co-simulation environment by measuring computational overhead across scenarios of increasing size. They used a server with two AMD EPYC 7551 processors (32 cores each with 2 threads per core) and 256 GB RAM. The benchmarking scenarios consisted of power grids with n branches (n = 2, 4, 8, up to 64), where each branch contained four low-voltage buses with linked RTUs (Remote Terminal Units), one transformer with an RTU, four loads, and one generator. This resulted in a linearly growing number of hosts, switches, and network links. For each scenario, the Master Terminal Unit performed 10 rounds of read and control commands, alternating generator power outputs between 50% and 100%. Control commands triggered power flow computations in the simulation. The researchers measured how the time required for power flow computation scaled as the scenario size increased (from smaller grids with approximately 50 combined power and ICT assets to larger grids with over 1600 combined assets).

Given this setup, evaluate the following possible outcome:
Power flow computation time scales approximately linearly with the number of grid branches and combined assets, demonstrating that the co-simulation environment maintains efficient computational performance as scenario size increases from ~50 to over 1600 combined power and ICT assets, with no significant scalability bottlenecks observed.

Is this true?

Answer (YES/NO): NO